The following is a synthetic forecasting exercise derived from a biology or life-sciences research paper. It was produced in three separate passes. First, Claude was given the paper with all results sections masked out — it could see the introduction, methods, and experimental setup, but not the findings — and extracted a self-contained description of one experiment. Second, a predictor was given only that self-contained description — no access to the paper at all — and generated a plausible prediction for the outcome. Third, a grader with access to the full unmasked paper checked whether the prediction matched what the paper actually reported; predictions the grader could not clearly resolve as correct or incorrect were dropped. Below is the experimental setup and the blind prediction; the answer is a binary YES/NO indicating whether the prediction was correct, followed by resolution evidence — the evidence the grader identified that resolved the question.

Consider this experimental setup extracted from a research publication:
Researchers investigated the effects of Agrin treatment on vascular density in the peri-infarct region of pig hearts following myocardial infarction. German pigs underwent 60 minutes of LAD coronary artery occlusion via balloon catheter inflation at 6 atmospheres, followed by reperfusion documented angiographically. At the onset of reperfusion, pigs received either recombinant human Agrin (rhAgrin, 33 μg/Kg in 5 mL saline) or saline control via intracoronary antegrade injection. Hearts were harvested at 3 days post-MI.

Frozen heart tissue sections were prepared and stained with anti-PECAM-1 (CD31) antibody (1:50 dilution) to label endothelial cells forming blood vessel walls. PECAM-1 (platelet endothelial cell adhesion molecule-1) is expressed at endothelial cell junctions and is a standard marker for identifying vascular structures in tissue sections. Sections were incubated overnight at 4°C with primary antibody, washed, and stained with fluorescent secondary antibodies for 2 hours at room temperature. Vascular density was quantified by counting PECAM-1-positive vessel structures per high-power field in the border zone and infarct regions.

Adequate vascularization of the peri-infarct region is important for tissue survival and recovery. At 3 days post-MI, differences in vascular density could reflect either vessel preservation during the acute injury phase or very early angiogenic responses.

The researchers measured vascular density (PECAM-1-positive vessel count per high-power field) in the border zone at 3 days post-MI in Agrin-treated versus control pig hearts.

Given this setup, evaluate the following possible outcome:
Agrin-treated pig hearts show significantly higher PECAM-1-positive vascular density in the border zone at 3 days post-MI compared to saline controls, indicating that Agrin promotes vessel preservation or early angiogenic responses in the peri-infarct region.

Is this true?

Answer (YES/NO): YES